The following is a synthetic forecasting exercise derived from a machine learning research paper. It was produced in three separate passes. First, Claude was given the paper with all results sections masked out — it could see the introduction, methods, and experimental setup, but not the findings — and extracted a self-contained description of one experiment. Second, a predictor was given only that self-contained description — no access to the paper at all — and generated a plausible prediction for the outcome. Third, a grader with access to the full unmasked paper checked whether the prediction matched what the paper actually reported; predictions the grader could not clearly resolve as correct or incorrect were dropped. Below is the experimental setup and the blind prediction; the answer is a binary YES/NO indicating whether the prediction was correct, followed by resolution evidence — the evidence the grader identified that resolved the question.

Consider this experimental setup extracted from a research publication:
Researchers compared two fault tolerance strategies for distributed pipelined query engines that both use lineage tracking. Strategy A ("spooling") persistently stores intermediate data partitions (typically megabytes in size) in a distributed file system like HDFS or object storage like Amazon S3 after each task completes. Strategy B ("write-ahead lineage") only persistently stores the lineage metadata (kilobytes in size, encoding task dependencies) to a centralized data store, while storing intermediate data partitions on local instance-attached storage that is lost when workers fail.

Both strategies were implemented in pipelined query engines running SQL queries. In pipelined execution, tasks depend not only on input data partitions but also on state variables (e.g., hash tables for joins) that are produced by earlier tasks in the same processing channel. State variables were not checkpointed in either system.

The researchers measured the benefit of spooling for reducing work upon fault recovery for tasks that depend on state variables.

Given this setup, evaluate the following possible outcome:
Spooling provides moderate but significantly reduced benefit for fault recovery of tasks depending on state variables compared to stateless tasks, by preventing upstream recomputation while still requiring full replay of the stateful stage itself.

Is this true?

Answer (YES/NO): NO